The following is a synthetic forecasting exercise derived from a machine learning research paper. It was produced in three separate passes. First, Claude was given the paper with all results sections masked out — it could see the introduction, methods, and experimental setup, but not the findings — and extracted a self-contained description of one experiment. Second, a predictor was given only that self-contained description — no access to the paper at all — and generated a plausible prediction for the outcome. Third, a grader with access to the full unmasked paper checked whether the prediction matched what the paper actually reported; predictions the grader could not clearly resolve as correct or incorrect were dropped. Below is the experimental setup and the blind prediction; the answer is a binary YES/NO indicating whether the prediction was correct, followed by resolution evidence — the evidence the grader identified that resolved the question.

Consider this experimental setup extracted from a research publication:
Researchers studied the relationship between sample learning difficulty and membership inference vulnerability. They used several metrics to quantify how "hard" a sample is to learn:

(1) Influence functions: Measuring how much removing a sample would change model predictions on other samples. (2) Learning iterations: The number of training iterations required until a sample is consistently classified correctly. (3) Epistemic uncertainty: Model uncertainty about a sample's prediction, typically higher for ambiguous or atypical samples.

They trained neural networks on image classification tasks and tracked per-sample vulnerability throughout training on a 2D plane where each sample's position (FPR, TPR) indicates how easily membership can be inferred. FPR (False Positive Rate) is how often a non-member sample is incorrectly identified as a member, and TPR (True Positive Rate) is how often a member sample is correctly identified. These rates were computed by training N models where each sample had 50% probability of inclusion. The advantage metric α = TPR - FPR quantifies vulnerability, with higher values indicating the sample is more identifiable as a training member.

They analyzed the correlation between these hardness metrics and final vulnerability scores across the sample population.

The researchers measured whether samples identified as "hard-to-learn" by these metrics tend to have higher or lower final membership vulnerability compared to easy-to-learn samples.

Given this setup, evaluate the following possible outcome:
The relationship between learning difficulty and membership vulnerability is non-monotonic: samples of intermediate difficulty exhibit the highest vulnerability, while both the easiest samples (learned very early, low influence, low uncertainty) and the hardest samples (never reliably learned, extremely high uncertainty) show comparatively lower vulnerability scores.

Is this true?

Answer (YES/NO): NO